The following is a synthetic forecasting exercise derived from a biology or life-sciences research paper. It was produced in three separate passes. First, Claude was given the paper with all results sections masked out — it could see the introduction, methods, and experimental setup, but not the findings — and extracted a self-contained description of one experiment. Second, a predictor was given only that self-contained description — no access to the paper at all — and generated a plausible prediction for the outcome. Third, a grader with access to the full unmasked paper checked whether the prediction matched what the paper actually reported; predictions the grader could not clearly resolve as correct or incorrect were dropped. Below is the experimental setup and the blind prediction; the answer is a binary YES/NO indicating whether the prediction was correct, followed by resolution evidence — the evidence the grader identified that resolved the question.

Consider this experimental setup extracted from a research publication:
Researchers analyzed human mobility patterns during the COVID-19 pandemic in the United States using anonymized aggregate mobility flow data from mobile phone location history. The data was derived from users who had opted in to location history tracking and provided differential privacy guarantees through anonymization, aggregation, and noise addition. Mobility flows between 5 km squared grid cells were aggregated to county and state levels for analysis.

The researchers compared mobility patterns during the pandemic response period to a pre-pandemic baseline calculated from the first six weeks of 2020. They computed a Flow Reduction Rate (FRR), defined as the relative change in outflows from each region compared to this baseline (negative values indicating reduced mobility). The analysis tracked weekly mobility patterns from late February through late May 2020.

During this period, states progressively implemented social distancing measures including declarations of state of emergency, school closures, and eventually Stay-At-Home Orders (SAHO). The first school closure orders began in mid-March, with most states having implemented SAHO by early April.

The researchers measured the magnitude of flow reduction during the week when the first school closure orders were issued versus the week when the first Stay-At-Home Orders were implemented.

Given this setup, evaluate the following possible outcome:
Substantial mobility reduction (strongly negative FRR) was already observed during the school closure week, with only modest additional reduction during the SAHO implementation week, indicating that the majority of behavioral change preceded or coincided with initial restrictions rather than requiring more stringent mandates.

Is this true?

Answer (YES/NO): YES